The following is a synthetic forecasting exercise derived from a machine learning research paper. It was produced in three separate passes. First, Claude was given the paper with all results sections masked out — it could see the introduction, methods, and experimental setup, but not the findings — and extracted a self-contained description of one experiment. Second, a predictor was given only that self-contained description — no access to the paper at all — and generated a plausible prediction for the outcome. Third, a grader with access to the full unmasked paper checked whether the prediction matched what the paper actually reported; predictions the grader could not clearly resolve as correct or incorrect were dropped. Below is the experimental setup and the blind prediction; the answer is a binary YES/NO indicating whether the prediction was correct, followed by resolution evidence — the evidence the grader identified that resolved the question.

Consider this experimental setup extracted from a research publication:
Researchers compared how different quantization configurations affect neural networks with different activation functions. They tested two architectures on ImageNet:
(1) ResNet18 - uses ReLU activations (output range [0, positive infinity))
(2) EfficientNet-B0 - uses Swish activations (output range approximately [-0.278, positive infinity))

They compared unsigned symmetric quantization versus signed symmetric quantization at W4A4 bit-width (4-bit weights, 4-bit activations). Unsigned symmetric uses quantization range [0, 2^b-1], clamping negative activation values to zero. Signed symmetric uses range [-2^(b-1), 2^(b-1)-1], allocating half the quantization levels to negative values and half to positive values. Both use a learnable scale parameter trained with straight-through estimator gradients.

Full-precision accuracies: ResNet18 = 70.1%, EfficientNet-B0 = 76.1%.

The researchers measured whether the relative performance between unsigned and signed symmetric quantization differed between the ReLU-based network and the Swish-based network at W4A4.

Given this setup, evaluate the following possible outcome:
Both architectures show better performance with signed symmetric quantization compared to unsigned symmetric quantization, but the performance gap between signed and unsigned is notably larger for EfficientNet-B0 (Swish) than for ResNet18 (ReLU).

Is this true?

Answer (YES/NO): NO